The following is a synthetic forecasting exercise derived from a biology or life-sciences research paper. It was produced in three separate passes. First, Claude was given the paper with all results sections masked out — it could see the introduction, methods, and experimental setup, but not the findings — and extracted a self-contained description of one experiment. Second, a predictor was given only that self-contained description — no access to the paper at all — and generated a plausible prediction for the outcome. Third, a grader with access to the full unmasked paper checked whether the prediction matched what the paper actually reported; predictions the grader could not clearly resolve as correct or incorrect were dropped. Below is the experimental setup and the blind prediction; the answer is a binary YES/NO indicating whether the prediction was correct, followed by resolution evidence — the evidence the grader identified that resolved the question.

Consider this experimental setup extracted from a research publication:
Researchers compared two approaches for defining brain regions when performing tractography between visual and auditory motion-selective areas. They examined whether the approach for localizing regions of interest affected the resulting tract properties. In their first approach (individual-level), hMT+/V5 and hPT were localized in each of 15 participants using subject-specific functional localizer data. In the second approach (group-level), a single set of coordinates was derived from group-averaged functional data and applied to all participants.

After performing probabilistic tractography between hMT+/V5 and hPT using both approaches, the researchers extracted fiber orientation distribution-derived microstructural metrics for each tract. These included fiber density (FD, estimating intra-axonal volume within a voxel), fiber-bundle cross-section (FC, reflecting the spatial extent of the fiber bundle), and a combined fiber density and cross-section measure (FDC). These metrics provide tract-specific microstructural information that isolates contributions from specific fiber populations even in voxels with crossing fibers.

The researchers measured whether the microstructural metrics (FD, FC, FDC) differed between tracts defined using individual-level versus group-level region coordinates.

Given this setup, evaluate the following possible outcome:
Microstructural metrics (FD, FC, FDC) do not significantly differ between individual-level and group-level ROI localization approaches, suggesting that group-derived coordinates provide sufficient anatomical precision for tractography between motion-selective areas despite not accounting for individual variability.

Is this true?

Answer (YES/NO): YES